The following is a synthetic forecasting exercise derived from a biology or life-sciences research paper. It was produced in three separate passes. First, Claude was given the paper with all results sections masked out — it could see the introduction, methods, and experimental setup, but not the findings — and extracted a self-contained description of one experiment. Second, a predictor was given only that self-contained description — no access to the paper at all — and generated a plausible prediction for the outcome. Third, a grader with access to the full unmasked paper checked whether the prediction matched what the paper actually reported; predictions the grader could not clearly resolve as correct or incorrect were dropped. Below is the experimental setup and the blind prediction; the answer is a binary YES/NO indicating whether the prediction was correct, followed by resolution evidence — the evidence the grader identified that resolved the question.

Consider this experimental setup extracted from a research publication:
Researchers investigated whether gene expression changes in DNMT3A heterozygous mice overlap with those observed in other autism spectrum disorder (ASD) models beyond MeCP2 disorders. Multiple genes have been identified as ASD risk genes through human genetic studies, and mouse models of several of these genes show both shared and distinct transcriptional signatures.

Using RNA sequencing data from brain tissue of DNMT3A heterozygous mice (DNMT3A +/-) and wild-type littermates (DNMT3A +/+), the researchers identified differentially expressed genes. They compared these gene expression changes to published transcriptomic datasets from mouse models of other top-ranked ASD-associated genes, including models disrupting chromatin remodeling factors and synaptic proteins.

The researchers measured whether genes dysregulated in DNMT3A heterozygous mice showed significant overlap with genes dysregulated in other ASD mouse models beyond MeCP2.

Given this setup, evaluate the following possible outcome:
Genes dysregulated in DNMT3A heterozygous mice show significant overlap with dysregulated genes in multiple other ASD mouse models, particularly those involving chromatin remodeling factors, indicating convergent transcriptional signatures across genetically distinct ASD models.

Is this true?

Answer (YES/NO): YES